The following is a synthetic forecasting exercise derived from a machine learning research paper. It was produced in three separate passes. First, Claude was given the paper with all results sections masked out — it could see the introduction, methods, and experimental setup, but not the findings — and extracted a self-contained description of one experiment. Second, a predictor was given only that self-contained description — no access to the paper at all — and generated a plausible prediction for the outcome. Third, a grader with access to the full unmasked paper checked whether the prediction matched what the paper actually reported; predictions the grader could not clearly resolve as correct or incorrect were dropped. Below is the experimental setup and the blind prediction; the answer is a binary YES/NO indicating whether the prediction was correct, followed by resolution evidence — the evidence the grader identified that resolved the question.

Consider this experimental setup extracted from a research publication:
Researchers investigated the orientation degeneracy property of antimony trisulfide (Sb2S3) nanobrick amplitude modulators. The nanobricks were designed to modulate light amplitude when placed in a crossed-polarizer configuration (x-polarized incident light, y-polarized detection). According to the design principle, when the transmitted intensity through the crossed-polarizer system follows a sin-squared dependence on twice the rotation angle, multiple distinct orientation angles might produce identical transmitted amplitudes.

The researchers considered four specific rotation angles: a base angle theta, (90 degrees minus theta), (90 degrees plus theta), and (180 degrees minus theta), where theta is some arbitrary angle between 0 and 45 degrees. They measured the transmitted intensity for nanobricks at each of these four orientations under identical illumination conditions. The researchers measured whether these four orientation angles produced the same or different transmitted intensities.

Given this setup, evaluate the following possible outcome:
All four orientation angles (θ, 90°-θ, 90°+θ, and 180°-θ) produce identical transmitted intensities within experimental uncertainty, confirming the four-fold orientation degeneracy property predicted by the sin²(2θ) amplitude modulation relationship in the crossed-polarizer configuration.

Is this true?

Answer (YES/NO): YES